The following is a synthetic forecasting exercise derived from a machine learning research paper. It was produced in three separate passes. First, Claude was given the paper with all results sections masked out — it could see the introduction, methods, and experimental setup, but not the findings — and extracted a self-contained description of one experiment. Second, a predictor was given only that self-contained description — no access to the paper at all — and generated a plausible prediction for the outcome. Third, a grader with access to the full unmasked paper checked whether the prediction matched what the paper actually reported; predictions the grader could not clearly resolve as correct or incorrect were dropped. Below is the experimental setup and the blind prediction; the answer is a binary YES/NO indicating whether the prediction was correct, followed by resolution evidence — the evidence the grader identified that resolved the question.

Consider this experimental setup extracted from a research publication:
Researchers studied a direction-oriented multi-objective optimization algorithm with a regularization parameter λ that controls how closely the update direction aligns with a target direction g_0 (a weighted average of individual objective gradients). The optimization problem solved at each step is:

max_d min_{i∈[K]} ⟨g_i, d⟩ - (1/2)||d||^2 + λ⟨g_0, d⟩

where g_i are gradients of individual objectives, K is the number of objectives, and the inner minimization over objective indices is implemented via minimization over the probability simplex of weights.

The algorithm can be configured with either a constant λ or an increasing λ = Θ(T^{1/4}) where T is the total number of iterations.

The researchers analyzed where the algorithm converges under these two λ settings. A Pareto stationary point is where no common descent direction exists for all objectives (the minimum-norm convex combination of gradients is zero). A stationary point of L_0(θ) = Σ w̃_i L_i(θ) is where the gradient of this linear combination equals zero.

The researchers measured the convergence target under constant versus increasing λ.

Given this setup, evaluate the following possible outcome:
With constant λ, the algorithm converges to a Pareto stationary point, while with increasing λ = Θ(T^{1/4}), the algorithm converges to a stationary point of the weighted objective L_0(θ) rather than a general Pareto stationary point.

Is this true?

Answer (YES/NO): YES